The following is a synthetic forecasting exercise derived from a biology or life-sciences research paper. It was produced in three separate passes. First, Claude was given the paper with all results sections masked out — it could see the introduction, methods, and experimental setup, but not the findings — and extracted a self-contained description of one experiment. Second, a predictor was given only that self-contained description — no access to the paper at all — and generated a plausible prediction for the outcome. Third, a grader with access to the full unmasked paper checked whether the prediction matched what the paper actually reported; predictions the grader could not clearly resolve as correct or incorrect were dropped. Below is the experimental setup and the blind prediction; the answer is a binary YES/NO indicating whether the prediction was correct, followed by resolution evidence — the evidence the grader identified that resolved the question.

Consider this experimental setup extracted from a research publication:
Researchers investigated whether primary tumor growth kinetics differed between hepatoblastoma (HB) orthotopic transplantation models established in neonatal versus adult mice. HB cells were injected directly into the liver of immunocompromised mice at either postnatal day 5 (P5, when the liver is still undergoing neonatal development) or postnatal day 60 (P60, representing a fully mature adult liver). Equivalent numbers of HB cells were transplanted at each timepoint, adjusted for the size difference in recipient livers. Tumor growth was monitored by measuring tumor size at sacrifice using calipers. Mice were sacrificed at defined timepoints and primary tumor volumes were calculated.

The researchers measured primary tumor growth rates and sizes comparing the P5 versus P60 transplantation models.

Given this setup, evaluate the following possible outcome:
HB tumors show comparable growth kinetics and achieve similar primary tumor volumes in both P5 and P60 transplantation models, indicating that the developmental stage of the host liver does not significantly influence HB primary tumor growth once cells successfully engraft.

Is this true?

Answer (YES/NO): YES